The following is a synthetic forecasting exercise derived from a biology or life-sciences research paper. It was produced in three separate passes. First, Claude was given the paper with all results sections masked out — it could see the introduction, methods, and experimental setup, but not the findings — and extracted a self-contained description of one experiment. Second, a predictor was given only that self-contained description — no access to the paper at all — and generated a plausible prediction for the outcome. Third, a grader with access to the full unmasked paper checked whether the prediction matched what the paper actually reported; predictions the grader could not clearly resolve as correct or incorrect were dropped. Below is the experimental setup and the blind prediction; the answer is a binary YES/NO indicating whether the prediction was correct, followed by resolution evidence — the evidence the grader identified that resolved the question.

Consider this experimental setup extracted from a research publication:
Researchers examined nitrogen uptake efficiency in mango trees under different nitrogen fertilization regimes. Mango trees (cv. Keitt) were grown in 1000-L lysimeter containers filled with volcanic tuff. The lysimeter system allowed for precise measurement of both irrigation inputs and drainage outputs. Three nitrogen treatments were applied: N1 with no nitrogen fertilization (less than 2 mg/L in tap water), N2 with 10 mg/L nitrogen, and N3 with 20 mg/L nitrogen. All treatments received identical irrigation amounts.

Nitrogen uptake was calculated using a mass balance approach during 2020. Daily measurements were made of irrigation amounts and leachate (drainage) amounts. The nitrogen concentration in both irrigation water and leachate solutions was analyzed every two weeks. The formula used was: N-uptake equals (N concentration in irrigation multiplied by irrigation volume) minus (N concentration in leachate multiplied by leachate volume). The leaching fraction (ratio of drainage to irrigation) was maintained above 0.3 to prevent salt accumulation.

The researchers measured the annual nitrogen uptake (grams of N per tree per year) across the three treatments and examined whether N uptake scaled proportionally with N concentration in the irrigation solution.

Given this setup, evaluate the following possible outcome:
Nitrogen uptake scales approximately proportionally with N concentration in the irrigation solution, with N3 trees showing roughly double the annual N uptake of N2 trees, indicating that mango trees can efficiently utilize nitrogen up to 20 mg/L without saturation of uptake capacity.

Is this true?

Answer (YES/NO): NO